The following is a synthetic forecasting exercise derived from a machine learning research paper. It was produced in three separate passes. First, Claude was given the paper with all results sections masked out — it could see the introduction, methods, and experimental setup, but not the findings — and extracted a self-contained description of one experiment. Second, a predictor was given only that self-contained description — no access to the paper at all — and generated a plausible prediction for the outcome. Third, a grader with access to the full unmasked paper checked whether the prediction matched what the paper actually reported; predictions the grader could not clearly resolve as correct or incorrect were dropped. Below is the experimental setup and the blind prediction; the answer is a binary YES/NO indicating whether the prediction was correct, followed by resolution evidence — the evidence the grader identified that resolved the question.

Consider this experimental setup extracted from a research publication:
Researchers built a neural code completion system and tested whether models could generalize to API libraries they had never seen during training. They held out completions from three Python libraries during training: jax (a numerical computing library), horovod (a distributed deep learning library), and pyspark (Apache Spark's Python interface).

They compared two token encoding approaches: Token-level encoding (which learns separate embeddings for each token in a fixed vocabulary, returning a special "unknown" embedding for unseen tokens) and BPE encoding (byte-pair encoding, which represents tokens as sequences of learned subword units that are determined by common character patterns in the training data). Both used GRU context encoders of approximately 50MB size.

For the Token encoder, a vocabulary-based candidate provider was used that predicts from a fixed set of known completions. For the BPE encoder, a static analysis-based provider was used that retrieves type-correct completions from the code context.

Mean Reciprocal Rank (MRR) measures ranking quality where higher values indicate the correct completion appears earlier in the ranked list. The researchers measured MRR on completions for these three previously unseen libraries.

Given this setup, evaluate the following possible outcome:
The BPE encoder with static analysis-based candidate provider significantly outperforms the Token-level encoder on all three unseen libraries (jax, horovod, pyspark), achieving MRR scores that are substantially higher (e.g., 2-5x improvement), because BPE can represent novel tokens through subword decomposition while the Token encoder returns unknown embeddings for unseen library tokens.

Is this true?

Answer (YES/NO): YES